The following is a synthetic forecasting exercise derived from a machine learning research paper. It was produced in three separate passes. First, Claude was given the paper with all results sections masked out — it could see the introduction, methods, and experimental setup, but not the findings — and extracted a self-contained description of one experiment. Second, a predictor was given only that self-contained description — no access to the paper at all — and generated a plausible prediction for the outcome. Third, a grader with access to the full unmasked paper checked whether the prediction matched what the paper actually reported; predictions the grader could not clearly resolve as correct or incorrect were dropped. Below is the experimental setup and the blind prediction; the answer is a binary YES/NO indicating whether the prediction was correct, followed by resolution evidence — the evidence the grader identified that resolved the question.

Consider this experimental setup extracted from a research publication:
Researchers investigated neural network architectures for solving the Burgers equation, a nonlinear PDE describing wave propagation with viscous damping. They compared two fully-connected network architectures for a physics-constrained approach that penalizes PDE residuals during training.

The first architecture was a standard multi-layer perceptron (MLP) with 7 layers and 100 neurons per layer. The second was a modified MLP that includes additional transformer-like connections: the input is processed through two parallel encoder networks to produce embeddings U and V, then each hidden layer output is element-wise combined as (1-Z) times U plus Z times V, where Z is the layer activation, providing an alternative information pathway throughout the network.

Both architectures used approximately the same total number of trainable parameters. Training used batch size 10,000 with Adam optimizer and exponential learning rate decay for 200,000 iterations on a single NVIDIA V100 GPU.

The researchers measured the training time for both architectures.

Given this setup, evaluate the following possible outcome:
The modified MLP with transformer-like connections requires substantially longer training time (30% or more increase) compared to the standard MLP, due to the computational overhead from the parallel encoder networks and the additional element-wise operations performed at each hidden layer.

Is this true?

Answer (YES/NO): NO